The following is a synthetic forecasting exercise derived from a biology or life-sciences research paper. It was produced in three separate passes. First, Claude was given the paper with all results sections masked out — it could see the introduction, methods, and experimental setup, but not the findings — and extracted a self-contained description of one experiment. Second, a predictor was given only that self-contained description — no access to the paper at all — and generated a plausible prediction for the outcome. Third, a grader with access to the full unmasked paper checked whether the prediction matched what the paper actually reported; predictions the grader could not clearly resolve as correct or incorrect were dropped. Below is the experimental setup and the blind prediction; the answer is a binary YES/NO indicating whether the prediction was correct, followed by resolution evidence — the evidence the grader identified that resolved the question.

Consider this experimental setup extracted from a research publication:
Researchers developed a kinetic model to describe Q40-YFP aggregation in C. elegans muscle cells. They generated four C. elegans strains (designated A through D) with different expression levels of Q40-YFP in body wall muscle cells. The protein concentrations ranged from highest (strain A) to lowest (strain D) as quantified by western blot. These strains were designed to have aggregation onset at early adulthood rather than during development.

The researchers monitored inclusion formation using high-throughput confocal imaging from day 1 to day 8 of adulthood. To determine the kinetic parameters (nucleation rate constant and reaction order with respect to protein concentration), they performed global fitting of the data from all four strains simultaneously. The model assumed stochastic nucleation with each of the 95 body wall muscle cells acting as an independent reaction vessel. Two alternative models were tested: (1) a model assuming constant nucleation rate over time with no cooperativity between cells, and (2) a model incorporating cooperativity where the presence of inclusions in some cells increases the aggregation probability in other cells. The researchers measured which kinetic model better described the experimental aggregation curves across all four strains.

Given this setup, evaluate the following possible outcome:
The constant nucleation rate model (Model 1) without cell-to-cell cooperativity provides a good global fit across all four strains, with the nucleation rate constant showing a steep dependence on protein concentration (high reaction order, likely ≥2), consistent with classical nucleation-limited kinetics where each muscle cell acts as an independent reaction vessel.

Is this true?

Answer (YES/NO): NO